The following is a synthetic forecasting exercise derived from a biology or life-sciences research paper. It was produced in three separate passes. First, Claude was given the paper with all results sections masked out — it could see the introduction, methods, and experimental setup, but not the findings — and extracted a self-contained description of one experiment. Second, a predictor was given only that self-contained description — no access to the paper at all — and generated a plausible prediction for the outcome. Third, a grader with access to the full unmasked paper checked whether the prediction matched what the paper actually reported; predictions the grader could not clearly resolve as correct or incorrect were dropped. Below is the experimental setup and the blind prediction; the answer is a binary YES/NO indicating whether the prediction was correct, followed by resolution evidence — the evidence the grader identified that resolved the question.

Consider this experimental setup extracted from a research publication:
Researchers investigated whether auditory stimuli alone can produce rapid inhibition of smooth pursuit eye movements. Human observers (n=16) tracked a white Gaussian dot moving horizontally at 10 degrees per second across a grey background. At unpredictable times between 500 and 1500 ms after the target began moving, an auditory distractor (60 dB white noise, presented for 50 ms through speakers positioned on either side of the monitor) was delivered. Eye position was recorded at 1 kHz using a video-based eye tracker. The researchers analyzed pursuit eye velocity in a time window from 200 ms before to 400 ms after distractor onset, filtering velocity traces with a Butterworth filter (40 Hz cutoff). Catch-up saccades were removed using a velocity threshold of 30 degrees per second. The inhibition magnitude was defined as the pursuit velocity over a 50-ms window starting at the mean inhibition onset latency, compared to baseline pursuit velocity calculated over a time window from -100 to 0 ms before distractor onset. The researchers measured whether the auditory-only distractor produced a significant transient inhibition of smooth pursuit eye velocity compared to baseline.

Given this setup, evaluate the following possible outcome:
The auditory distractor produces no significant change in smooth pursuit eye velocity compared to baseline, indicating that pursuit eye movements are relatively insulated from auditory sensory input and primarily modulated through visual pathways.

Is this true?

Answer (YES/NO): NO